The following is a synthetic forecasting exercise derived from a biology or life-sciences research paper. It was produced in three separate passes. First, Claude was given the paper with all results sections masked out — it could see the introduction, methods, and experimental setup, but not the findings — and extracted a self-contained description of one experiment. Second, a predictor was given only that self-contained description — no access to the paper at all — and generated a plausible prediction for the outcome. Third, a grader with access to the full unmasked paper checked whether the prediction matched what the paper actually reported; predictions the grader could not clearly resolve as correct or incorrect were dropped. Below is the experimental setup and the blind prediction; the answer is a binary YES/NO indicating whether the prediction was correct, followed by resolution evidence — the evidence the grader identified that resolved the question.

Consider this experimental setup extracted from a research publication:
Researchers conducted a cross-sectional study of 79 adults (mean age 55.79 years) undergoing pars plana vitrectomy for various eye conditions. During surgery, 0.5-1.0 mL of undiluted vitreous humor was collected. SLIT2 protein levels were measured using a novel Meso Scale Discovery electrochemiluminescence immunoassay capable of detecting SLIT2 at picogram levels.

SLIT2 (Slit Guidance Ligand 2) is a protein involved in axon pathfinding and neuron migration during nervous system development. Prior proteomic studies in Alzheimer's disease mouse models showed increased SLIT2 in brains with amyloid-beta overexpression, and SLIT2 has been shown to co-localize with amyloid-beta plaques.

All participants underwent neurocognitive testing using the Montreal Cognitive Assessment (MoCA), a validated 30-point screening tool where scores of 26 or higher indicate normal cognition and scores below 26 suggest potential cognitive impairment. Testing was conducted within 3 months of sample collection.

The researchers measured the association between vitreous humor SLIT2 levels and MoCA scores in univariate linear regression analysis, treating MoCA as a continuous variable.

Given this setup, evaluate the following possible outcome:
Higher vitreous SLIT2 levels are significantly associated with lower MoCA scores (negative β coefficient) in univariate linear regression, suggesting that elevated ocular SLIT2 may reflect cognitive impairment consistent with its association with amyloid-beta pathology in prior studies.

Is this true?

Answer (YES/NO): NO